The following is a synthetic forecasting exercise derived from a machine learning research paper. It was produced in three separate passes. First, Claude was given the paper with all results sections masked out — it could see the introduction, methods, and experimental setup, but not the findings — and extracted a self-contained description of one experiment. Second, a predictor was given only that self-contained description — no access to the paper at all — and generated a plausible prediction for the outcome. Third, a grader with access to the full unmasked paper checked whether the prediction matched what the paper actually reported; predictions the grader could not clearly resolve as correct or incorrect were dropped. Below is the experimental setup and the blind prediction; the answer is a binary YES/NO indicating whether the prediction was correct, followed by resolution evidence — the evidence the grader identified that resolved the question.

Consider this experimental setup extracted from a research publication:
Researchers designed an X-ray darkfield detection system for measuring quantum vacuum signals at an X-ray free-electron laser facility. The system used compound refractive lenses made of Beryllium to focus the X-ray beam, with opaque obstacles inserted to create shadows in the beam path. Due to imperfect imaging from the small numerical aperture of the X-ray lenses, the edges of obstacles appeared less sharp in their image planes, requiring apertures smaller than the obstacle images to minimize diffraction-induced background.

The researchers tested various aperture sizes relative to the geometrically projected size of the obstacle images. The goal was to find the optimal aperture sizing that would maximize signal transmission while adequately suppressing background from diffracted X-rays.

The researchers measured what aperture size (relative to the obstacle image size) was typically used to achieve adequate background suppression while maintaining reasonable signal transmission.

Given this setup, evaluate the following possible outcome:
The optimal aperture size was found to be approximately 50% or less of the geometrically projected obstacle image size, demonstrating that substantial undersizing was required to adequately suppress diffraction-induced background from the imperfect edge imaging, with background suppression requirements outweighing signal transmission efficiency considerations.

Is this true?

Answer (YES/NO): YES